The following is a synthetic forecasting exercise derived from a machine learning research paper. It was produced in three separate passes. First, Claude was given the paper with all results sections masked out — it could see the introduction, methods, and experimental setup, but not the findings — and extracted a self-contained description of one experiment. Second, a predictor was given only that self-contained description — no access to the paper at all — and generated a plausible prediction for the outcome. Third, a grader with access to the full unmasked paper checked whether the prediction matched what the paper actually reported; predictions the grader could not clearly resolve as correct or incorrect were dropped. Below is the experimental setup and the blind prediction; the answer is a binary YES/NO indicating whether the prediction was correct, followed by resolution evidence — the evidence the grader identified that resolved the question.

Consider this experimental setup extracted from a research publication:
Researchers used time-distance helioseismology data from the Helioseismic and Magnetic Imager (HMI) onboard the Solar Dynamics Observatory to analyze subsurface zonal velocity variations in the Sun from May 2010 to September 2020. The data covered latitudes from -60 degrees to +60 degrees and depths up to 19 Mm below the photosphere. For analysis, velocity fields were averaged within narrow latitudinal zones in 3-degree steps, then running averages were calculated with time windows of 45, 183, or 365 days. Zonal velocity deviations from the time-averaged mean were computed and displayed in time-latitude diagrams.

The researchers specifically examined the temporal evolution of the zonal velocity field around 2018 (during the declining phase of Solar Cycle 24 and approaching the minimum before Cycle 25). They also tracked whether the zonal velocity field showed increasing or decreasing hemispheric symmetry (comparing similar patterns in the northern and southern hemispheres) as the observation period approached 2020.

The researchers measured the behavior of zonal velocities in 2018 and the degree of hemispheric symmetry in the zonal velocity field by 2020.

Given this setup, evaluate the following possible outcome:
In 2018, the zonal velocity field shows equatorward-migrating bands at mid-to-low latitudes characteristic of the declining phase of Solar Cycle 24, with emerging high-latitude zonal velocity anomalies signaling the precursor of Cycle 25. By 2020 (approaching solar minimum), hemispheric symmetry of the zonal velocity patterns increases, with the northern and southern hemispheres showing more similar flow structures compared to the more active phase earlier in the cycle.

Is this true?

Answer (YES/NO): YES